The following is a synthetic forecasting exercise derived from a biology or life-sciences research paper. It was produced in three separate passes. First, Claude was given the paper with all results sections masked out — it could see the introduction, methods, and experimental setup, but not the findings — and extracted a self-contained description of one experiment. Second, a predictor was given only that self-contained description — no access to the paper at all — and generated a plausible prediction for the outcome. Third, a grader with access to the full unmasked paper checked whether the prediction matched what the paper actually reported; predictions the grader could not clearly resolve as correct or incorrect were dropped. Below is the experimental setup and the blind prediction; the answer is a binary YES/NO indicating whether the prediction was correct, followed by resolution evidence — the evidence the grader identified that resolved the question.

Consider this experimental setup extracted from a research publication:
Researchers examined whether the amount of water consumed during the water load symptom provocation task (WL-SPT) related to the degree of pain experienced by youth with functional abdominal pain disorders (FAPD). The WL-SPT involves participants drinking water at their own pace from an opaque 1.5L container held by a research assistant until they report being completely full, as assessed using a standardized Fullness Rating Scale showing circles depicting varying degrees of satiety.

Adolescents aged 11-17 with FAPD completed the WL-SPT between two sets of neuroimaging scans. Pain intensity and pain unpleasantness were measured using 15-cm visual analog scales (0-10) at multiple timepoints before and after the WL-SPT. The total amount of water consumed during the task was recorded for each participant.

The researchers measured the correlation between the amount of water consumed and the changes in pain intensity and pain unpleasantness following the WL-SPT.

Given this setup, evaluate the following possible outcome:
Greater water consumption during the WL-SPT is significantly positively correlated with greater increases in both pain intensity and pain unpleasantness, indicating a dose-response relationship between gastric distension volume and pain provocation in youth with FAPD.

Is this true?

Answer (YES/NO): NO